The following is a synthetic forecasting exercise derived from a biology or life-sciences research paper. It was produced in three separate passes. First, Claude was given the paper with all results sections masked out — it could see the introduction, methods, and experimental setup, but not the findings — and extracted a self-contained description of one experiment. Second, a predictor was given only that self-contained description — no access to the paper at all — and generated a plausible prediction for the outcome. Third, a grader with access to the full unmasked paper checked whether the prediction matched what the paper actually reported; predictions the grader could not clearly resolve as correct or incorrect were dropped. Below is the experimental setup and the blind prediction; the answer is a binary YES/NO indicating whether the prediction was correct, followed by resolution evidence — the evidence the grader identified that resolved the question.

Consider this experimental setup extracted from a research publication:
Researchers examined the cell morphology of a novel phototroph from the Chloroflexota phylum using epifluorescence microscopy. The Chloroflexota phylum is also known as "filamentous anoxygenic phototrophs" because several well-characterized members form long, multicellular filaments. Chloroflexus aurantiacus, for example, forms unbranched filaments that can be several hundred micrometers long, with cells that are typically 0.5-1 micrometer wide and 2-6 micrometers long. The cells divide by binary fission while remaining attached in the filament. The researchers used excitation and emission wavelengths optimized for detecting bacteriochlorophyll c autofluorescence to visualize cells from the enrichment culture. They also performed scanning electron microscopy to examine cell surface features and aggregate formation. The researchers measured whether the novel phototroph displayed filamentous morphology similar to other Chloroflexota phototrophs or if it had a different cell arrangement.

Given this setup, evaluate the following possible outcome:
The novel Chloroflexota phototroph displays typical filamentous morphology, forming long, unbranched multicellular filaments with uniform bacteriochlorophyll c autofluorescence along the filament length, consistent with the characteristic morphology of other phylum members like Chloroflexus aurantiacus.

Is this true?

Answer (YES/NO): NO